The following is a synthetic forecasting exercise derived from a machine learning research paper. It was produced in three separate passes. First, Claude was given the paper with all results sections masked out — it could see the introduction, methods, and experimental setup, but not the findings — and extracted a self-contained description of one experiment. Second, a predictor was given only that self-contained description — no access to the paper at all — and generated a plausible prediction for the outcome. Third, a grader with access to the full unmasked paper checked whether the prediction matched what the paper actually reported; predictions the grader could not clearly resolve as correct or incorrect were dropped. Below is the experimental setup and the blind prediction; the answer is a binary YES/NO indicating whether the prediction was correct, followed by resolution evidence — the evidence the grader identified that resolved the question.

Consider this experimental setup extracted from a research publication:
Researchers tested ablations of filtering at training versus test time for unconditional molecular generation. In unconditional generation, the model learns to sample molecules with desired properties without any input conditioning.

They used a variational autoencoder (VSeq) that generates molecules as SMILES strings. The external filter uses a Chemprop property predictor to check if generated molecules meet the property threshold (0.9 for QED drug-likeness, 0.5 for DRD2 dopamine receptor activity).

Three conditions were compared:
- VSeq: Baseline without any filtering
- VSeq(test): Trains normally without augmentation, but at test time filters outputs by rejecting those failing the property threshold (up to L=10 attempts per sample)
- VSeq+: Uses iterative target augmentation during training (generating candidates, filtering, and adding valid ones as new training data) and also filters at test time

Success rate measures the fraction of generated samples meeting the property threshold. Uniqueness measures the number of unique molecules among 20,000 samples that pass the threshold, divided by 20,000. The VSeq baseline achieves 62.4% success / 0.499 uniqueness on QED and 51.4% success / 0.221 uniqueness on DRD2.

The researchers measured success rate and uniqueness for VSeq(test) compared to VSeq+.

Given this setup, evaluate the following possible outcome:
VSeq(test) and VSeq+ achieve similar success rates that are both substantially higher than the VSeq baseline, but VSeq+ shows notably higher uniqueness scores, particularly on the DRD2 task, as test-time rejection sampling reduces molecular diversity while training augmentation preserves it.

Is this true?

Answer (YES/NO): YES